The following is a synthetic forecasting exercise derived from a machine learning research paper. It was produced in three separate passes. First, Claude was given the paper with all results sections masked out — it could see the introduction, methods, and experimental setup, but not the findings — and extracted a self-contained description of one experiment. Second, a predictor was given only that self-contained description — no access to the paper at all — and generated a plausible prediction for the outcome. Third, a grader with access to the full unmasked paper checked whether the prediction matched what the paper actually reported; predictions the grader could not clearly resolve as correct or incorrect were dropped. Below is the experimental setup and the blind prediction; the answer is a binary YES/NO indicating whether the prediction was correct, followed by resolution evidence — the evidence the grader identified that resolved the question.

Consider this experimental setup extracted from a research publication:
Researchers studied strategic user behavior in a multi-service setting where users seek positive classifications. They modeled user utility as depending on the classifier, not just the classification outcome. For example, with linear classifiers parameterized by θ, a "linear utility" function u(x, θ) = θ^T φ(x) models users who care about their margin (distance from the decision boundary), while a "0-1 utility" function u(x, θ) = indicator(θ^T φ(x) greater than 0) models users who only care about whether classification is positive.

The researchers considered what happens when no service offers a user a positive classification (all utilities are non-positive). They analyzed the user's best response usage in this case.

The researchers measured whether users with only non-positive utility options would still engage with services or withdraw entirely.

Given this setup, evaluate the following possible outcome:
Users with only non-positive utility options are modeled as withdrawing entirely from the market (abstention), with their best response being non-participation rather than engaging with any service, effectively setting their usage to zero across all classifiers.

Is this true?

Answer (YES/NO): YES